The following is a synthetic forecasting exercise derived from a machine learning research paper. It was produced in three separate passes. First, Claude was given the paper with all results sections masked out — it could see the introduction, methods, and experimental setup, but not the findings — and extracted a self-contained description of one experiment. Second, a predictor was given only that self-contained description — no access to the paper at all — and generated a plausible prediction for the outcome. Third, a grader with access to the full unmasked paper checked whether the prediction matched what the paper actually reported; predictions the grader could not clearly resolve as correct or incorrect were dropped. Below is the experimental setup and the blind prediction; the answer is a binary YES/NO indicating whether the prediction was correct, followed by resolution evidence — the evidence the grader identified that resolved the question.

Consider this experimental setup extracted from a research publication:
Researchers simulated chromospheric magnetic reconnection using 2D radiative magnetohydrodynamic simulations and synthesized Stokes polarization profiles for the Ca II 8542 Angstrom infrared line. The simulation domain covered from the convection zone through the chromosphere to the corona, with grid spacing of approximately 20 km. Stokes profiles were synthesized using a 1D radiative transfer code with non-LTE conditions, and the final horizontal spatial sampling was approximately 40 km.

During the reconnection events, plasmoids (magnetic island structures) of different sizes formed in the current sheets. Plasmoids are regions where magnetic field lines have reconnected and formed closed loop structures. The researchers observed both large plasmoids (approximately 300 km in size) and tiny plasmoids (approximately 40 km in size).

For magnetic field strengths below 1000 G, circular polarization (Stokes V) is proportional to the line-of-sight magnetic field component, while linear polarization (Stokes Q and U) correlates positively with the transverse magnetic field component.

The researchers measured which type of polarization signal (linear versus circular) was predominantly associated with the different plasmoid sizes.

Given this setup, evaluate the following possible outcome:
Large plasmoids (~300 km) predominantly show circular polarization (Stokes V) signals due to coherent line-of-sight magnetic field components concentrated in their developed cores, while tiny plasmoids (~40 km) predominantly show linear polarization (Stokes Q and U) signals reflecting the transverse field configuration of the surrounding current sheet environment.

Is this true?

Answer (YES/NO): NO